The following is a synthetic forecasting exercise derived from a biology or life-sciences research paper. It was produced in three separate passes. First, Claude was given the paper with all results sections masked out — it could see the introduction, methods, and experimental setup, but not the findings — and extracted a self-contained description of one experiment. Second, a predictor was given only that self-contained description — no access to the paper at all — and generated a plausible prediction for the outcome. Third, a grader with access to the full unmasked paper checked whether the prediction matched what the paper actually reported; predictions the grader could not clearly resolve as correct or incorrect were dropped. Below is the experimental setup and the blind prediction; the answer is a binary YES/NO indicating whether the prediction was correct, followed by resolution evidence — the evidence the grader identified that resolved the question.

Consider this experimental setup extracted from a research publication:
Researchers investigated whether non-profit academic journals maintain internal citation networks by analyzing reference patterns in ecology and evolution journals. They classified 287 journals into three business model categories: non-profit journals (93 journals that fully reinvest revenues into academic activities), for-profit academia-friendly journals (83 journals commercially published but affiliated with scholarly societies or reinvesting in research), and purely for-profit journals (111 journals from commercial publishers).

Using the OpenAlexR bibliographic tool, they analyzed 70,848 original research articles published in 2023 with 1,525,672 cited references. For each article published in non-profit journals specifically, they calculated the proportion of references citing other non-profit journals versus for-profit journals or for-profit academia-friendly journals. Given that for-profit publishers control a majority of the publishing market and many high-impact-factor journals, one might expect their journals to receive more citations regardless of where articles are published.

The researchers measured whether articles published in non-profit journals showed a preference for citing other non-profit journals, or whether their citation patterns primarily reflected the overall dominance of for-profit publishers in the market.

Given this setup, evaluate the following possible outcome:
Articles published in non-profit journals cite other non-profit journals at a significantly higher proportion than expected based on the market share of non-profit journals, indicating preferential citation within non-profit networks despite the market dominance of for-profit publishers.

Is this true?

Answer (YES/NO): YES